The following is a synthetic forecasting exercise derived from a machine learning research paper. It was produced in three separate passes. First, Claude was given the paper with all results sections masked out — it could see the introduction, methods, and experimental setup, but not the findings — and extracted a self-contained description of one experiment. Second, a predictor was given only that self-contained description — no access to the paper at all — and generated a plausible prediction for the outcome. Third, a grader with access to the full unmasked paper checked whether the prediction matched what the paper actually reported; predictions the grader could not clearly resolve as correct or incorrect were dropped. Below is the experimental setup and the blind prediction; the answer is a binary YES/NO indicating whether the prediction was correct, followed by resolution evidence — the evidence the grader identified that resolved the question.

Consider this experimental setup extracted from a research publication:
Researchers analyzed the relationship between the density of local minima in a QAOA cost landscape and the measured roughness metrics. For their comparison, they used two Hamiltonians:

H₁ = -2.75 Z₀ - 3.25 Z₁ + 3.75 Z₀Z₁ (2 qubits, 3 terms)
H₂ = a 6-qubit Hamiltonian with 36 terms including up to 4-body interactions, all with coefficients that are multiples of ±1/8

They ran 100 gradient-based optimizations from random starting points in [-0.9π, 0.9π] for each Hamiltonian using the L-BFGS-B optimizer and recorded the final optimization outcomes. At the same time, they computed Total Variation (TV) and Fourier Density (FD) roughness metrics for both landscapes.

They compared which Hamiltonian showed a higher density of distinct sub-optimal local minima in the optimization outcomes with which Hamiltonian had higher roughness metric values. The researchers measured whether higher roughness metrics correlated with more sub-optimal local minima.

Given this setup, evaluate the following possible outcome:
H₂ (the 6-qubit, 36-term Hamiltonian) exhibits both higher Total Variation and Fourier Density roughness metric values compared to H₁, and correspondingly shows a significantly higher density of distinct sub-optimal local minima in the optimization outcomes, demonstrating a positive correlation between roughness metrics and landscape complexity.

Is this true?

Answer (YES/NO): NO